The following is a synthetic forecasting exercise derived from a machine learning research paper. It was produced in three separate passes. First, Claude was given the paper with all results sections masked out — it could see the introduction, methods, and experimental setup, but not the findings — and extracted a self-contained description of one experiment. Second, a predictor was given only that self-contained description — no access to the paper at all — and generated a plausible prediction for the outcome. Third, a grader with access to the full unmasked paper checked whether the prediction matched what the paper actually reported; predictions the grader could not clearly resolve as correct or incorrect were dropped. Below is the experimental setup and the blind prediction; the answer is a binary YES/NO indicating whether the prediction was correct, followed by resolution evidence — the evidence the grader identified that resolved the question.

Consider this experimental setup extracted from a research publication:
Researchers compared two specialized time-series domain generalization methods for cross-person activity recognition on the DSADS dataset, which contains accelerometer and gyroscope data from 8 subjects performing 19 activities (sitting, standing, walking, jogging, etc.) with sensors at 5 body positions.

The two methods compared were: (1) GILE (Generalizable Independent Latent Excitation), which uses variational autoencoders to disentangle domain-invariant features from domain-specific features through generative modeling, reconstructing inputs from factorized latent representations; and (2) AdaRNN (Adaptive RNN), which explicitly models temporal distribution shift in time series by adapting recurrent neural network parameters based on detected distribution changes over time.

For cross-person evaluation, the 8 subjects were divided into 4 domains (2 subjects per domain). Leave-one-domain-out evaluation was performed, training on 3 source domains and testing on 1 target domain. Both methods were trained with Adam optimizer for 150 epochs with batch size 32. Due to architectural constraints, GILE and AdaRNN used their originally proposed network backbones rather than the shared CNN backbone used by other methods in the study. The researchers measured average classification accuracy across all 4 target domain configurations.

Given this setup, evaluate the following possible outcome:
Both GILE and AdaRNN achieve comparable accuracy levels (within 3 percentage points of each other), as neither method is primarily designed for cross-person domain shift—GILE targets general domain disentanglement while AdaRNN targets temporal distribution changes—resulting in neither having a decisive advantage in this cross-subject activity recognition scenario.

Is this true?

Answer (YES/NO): NO